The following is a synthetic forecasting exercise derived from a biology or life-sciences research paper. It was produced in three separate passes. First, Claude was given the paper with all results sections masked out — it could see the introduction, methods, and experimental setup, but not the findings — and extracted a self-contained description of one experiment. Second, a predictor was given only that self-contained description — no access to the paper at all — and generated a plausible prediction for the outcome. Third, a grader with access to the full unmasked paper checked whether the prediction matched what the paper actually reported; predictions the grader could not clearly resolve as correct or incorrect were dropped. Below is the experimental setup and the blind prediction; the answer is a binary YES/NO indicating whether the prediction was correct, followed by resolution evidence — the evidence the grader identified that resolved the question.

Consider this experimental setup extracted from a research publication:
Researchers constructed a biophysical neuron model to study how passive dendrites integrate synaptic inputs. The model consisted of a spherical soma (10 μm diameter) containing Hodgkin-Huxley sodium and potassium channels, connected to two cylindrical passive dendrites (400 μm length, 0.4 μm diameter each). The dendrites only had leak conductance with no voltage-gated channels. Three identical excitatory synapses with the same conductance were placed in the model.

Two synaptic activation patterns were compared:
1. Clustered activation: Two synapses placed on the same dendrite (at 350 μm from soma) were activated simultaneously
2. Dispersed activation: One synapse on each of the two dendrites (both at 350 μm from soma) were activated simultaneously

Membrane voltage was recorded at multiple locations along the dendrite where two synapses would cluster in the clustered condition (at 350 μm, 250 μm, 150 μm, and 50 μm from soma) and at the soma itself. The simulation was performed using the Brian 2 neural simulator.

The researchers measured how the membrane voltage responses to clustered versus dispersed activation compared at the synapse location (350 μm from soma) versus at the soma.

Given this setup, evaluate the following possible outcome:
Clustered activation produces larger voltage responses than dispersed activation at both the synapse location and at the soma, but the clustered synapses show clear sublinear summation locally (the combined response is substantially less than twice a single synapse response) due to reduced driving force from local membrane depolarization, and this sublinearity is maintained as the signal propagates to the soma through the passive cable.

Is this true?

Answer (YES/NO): NO